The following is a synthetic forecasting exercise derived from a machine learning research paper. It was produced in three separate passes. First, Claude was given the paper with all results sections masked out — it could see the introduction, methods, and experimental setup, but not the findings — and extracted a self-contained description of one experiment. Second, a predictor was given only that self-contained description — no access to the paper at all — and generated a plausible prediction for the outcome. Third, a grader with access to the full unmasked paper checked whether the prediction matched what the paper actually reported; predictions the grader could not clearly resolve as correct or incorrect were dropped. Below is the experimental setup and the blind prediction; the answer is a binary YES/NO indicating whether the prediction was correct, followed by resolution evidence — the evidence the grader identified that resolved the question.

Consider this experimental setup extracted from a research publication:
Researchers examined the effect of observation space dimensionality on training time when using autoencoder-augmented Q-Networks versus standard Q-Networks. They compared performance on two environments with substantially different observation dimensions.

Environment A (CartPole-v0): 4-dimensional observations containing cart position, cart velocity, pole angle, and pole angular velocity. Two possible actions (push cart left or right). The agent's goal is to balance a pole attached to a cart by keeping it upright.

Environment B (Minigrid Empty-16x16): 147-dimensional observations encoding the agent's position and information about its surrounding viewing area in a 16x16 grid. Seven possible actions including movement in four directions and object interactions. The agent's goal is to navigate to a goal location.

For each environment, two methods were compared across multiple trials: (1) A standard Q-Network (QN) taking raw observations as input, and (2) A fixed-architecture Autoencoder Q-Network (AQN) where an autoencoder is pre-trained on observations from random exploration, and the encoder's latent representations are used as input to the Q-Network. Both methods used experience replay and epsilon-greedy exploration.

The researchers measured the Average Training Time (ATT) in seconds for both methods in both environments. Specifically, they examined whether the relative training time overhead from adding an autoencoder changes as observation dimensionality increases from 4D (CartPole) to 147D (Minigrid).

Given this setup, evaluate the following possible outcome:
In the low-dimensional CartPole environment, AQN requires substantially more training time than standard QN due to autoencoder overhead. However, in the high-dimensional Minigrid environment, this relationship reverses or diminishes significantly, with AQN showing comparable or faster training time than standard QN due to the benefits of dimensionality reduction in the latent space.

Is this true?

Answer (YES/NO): NO